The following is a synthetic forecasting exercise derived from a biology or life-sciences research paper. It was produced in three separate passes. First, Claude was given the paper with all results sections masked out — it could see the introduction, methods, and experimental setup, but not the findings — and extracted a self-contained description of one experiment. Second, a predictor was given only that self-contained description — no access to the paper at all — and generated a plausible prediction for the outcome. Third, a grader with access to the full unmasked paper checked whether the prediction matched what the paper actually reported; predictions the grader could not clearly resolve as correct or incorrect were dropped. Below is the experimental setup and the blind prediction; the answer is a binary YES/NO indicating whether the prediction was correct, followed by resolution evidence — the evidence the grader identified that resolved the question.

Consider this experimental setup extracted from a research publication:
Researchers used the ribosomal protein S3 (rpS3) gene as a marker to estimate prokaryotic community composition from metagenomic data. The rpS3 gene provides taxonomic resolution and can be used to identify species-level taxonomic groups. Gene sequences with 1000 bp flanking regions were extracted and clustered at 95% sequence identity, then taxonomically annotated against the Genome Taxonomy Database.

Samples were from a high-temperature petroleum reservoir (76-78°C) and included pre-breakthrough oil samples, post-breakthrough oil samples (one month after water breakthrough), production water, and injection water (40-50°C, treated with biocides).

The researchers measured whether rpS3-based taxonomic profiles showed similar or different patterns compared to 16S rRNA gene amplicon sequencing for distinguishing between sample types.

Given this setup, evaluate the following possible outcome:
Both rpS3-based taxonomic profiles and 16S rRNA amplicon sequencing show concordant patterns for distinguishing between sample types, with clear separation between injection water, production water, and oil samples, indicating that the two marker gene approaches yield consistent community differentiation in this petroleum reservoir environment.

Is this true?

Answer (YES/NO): YES